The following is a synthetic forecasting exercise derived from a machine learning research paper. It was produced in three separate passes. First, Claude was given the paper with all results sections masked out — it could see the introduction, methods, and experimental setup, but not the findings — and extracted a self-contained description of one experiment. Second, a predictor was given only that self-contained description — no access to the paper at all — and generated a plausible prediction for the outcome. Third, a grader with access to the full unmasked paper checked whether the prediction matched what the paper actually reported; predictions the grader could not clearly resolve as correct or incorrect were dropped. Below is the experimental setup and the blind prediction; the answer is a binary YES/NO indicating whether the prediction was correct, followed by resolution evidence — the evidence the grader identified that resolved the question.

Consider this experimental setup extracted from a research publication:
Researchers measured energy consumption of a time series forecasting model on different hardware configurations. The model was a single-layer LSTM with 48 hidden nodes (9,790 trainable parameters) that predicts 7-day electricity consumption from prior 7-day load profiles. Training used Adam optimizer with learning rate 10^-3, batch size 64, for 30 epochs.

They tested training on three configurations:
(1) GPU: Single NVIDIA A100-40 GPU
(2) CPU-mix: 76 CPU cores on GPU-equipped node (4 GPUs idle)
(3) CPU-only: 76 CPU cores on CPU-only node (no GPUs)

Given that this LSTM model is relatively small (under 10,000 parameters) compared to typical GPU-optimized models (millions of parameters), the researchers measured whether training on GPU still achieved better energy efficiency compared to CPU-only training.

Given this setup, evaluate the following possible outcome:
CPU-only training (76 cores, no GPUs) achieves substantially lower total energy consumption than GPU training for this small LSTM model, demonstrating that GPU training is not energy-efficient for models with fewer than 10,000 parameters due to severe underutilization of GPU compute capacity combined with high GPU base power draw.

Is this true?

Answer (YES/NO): NO